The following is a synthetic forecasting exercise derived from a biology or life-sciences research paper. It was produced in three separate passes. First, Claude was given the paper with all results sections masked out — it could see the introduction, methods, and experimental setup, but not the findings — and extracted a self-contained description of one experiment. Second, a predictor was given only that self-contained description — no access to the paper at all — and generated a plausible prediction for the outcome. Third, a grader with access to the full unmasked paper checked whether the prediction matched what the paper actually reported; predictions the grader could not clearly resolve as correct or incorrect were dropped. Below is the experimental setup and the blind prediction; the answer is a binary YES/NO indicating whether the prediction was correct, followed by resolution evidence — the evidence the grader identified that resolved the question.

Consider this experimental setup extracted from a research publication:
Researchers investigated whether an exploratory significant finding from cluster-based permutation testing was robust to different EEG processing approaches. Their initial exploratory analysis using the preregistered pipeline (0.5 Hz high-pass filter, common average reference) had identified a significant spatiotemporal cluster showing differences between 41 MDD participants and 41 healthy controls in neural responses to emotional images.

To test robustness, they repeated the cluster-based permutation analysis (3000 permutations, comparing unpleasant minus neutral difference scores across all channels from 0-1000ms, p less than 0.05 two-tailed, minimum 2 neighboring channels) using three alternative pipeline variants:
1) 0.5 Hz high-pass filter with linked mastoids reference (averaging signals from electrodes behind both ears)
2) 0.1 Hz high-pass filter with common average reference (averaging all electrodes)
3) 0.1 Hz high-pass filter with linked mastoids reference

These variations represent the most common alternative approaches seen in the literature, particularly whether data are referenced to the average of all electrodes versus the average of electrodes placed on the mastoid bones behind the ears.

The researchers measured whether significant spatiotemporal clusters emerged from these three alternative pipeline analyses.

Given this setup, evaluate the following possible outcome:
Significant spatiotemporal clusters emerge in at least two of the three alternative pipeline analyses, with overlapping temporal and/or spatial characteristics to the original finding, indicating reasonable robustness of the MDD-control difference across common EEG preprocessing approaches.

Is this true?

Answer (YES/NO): NO